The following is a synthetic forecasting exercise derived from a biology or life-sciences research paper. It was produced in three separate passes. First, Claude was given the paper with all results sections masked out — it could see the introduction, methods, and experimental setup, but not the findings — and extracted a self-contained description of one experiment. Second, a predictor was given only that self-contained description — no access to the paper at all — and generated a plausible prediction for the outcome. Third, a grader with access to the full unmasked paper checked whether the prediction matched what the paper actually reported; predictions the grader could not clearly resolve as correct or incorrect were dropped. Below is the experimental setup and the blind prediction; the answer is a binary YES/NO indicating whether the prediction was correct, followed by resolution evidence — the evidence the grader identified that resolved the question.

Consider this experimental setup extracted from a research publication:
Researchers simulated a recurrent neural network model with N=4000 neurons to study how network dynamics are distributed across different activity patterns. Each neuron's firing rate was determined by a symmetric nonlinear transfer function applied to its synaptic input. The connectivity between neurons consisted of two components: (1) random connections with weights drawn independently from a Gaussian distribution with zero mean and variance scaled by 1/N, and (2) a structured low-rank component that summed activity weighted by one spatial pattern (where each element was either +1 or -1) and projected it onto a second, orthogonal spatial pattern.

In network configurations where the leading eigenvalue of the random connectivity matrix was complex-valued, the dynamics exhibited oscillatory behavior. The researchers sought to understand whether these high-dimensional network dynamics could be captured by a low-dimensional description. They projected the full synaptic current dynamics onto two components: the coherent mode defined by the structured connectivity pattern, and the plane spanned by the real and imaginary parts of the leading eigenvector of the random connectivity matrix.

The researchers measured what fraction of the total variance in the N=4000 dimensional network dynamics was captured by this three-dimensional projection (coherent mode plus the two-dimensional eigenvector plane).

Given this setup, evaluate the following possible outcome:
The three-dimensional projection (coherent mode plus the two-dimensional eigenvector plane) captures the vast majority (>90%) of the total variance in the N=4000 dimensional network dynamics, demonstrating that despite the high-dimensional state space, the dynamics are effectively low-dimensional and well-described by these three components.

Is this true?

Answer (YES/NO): YES